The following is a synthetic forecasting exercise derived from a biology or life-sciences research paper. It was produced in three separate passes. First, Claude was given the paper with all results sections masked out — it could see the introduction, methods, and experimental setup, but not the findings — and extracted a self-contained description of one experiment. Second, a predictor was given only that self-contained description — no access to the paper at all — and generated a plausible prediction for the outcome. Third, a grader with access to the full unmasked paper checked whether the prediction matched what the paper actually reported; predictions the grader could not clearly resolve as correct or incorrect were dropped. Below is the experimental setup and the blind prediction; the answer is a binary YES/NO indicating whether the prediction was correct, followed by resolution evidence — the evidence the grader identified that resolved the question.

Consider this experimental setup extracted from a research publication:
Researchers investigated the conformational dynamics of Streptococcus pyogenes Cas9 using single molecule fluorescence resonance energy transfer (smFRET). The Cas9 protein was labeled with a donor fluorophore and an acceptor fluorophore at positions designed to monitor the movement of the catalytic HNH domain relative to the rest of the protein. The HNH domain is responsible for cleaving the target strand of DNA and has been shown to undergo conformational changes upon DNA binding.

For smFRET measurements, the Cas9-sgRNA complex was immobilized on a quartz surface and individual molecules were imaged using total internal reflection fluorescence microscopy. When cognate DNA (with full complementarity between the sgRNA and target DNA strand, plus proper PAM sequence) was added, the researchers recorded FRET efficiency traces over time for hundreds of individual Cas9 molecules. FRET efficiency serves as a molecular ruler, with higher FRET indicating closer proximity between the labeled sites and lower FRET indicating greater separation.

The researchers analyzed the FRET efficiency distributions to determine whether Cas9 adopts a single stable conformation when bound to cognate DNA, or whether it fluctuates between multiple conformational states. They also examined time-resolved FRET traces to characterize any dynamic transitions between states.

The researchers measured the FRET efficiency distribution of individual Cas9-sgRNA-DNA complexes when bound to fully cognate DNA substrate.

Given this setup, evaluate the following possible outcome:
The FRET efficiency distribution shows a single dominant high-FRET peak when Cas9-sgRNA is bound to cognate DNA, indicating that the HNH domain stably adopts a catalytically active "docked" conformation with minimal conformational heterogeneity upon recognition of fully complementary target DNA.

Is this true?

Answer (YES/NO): NO